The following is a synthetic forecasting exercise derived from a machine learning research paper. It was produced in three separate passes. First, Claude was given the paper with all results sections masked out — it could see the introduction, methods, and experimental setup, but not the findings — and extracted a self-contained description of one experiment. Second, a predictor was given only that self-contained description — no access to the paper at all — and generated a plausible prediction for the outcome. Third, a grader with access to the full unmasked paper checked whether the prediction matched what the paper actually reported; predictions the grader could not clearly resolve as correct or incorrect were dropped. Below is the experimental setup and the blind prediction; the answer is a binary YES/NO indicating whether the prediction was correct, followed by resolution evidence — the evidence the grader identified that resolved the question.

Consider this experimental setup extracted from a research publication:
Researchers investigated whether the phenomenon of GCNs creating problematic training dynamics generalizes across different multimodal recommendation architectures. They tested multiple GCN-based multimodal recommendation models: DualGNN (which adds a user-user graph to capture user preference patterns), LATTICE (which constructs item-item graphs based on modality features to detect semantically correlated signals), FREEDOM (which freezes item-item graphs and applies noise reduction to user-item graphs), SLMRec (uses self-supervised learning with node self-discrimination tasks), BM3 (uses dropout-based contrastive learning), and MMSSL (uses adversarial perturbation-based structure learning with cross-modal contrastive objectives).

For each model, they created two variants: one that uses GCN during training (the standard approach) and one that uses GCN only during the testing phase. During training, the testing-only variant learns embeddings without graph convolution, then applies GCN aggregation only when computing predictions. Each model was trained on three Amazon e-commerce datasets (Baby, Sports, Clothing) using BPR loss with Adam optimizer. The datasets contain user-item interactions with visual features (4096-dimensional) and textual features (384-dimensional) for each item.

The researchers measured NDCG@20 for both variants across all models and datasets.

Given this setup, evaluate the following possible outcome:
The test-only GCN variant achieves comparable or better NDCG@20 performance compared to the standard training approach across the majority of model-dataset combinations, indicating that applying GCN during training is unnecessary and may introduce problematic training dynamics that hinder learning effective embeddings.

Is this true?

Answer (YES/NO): YES